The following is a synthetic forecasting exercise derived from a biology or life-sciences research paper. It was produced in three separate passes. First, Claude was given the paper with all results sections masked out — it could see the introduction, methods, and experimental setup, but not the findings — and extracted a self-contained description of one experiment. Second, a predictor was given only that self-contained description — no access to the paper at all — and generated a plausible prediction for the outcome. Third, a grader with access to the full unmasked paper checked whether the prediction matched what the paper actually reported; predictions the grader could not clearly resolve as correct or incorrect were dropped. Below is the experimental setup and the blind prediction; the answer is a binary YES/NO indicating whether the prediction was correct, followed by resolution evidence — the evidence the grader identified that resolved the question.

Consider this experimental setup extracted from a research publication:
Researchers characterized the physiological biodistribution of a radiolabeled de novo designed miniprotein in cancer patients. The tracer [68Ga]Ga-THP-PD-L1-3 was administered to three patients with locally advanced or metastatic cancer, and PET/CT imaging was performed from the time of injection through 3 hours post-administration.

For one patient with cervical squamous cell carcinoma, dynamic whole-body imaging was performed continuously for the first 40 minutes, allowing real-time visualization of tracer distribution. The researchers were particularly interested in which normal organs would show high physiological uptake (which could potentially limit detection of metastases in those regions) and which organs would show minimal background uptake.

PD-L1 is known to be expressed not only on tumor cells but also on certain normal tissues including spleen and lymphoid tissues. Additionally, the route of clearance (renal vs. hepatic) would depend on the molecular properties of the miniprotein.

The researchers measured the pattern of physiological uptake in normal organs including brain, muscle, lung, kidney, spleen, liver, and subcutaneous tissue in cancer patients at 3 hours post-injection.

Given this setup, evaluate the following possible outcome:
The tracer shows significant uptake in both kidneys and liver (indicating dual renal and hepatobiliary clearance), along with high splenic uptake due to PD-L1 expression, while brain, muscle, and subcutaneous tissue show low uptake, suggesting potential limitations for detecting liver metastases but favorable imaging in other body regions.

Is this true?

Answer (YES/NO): NO